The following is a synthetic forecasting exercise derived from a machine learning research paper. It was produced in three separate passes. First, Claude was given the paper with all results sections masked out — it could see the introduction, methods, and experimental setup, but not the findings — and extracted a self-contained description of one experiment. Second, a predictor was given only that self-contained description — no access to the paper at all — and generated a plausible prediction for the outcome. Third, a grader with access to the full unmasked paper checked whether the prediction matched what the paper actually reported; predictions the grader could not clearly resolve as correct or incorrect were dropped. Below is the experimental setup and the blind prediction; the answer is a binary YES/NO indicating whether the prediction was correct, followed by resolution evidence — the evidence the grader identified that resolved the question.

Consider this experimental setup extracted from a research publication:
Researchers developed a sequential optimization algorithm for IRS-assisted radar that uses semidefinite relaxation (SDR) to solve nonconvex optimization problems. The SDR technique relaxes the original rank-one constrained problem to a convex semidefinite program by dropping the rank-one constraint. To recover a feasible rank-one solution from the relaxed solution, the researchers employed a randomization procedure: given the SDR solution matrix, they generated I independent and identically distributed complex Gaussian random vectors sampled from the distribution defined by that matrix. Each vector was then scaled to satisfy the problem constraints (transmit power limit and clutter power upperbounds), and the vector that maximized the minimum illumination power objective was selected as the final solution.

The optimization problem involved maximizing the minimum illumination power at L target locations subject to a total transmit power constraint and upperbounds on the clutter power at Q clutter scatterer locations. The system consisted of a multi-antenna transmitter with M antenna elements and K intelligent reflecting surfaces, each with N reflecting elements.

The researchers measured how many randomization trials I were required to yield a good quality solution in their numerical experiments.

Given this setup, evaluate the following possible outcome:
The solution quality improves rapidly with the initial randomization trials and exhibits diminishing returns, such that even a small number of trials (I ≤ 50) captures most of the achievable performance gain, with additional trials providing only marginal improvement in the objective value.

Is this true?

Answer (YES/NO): NO